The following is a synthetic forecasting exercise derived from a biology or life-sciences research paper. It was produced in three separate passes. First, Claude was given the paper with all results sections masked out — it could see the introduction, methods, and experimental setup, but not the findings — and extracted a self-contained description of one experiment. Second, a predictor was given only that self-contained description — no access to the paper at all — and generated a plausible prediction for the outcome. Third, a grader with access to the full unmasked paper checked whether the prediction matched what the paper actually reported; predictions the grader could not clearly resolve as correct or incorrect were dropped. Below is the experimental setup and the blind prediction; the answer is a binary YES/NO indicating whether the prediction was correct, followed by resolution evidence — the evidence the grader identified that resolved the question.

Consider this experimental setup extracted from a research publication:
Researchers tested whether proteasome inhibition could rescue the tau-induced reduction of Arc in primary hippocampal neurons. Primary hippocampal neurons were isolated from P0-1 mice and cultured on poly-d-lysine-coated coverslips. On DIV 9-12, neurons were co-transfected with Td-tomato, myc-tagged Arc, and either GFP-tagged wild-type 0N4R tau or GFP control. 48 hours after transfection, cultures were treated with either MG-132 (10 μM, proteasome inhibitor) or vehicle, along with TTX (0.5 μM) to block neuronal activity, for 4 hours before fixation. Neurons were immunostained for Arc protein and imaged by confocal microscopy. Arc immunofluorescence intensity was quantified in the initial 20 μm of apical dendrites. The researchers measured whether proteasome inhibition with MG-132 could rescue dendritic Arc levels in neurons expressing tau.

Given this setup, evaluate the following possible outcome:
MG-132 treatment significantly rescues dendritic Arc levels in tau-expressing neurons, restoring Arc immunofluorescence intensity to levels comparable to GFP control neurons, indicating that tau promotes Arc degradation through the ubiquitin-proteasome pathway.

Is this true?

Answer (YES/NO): NO